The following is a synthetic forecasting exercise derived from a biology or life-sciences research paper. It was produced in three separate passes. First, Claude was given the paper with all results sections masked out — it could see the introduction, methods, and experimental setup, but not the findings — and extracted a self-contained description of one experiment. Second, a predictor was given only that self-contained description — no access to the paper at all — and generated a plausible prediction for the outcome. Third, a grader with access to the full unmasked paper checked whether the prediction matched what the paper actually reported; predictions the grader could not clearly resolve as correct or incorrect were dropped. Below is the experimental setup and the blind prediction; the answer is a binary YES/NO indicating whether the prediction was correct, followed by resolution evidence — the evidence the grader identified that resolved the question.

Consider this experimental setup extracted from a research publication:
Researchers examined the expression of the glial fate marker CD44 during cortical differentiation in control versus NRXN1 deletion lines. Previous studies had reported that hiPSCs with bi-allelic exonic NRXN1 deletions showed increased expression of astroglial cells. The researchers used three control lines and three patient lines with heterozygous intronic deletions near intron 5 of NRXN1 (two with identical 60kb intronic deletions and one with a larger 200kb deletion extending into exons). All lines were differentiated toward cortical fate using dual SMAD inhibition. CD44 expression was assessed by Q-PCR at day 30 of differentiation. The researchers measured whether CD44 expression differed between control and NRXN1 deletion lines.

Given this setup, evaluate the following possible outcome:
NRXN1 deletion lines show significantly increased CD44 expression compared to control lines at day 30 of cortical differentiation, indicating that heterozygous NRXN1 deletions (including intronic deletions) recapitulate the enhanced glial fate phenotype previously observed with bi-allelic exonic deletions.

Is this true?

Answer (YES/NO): NO